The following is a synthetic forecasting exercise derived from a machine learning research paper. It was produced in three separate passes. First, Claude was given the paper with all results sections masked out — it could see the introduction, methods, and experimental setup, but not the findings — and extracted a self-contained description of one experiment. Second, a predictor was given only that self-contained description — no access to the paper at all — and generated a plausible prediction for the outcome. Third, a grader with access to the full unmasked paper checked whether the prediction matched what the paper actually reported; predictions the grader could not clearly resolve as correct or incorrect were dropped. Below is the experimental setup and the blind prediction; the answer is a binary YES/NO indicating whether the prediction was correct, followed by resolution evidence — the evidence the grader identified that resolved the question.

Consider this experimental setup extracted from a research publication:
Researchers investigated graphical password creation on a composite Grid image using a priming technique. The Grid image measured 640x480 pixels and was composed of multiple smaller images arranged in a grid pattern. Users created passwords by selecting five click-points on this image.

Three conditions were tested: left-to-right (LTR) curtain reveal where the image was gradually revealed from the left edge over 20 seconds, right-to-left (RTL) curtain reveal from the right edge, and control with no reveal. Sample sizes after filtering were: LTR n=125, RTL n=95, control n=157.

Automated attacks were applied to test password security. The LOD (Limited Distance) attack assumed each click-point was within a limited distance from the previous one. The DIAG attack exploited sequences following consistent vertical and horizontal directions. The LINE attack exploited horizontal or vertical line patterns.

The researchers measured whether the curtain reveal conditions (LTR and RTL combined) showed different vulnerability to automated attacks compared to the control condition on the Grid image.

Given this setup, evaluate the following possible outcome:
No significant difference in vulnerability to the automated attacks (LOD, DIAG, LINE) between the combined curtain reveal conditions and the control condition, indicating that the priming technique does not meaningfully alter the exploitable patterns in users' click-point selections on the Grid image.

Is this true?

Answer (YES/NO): NO